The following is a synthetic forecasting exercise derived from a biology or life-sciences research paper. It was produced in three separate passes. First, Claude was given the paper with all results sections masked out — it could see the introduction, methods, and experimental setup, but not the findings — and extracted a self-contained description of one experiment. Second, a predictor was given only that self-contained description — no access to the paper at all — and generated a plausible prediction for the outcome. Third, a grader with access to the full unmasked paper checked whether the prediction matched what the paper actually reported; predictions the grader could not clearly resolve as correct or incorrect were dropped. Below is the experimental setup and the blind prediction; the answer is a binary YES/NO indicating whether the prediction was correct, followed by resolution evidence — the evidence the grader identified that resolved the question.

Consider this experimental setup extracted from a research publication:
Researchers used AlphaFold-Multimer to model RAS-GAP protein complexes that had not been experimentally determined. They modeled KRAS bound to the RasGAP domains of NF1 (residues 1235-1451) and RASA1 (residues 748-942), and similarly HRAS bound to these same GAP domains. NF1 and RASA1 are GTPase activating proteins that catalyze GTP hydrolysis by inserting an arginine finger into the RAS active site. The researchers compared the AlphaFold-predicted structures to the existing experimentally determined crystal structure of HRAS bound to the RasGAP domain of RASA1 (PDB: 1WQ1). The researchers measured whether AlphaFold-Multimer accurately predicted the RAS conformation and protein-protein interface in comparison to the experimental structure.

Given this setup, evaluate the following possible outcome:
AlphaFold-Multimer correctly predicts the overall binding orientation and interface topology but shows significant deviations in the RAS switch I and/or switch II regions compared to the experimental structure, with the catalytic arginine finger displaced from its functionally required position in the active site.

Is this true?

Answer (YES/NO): NO